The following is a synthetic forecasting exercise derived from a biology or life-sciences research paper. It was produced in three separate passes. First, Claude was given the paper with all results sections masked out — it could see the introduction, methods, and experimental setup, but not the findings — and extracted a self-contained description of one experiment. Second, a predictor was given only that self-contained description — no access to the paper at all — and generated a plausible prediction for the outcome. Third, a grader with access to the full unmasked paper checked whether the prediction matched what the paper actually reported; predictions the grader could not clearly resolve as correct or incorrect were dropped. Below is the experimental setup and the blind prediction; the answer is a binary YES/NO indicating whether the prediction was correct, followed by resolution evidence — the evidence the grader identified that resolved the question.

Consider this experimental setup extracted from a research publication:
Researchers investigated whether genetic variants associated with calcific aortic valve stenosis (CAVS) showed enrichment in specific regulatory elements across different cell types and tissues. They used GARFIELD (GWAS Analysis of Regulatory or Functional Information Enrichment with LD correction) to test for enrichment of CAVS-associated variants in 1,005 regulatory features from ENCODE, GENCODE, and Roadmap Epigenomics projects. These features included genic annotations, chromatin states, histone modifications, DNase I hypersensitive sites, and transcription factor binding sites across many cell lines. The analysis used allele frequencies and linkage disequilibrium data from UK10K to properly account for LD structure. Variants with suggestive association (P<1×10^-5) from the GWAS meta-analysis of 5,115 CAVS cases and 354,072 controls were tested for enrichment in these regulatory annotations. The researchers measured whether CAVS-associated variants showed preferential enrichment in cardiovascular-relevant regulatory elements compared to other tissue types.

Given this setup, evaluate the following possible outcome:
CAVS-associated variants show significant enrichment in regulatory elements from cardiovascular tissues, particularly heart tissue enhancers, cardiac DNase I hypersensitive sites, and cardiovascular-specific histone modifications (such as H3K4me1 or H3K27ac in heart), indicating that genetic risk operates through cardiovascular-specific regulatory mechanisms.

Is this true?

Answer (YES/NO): NO